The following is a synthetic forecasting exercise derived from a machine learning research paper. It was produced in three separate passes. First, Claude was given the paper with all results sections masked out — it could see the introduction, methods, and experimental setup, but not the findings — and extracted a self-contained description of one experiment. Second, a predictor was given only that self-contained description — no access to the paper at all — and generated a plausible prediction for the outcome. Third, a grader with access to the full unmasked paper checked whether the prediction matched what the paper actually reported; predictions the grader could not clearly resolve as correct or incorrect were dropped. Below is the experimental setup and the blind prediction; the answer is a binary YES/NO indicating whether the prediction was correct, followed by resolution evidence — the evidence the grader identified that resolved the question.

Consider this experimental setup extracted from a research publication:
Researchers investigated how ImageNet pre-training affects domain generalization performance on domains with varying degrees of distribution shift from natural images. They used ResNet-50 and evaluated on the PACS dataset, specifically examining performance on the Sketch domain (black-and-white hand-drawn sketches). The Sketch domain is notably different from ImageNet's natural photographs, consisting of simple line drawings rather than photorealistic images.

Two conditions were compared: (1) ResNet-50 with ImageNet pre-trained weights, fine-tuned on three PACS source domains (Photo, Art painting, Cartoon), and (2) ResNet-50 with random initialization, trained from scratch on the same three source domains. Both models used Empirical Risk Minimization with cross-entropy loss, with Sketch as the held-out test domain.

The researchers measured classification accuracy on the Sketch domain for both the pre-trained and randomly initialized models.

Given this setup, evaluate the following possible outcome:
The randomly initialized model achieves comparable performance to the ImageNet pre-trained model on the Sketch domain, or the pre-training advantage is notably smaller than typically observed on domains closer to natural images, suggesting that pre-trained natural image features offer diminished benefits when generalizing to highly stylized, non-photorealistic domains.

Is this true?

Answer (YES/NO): NO